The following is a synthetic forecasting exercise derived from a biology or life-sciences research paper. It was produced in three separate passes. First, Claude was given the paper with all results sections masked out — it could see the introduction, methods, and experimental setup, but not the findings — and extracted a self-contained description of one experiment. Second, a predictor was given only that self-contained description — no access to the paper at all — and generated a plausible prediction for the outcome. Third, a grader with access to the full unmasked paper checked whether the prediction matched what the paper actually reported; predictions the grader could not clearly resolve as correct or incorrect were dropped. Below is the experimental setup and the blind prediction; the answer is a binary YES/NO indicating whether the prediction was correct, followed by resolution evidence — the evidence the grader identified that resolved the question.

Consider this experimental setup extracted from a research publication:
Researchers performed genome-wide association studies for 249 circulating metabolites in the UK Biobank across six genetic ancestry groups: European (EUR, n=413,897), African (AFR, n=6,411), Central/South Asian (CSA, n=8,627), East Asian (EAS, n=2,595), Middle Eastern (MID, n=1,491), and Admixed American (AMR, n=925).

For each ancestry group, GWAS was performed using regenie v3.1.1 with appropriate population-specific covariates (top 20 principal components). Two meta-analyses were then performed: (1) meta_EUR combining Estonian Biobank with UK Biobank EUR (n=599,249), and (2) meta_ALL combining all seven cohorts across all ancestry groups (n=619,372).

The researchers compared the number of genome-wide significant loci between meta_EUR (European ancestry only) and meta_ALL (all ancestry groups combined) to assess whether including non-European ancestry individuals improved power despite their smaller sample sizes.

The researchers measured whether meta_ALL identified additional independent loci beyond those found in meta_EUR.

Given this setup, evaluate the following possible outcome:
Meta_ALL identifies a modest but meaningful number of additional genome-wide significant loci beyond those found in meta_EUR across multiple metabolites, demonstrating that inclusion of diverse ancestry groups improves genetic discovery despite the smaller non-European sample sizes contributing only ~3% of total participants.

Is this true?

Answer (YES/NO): NO